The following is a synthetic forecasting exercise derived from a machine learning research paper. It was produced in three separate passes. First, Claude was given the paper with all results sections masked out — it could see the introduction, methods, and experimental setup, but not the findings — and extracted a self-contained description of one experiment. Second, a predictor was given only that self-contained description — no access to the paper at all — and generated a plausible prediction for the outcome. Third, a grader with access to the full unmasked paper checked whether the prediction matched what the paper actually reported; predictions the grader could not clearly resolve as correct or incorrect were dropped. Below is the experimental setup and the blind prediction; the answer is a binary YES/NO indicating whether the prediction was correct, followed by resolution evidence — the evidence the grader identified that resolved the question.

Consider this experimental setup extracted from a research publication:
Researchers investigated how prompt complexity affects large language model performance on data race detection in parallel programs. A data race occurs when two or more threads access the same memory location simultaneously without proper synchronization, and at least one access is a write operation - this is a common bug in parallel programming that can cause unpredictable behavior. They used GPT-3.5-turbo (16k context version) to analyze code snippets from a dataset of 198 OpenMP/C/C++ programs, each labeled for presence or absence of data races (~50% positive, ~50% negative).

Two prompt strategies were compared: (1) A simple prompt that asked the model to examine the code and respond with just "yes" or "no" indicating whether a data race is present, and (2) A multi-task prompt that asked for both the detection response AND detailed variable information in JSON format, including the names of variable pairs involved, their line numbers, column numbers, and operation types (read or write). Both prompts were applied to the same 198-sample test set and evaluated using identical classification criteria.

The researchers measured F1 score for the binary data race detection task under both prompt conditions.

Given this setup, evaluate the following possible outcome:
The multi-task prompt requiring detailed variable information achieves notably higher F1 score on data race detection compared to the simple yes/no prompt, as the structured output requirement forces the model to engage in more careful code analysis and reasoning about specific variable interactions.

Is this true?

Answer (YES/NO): NO